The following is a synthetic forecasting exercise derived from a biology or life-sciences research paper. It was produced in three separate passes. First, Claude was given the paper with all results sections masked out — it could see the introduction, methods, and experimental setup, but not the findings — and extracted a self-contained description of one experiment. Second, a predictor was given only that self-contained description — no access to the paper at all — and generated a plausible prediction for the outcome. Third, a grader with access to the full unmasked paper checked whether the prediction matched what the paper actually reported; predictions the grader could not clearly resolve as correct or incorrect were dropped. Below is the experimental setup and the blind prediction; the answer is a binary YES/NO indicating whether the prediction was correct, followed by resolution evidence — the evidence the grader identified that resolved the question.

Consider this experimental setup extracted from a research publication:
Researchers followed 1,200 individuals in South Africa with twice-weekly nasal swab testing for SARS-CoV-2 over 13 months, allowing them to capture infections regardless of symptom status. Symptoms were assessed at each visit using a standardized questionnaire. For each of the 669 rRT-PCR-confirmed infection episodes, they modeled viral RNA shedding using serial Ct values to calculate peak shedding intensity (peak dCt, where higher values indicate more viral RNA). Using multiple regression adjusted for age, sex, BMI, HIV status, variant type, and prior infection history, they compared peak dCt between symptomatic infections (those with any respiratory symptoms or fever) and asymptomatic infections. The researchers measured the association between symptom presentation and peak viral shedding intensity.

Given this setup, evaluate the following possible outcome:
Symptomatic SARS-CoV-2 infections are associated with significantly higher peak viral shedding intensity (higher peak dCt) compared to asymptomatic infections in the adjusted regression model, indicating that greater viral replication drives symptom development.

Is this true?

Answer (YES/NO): YES